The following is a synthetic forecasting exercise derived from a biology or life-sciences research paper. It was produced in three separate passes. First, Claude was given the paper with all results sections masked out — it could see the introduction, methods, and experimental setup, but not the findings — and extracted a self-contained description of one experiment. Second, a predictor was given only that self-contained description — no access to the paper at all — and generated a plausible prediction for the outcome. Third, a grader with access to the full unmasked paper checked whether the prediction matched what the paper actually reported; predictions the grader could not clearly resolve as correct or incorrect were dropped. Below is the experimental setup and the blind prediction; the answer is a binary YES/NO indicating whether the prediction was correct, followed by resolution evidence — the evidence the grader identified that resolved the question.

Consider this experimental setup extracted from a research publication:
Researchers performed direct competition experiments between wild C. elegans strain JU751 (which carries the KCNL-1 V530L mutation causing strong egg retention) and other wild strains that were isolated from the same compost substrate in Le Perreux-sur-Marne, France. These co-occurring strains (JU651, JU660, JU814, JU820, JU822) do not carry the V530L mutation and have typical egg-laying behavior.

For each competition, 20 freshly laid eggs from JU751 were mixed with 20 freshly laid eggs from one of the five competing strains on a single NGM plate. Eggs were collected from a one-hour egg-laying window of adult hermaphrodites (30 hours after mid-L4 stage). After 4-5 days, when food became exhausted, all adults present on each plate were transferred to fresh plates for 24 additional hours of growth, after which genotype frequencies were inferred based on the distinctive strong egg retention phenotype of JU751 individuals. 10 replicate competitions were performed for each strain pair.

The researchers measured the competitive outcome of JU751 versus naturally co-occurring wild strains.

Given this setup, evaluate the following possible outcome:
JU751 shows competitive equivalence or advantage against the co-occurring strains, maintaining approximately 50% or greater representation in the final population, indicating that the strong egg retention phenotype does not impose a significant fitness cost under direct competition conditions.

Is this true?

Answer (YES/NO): YES